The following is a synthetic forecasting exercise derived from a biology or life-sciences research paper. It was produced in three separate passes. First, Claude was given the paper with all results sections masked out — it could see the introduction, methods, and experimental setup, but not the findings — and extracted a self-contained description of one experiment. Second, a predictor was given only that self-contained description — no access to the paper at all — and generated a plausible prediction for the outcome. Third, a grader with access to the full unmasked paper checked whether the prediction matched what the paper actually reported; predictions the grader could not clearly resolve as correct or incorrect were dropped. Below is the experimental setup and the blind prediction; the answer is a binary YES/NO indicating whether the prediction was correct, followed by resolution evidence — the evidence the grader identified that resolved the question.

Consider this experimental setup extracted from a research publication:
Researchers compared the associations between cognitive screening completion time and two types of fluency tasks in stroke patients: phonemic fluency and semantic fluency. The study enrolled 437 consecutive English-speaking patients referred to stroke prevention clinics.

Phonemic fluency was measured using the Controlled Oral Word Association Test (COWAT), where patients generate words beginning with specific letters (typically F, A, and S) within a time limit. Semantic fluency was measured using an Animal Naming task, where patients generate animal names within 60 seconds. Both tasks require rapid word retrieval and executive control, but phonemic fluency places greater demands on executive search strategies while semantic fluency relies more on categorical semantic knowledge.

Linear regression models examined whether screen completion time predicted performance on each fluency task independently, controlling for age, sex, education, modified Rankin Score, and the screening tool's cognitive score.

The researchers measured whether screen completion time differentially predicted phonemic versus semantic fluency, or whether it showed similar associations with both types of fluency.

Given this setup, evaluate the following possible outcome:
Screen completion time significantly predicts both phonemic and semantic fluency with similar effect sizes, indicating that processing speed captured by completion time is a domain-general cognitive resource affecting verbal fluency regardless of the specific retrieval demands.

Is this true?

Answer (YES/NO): NO